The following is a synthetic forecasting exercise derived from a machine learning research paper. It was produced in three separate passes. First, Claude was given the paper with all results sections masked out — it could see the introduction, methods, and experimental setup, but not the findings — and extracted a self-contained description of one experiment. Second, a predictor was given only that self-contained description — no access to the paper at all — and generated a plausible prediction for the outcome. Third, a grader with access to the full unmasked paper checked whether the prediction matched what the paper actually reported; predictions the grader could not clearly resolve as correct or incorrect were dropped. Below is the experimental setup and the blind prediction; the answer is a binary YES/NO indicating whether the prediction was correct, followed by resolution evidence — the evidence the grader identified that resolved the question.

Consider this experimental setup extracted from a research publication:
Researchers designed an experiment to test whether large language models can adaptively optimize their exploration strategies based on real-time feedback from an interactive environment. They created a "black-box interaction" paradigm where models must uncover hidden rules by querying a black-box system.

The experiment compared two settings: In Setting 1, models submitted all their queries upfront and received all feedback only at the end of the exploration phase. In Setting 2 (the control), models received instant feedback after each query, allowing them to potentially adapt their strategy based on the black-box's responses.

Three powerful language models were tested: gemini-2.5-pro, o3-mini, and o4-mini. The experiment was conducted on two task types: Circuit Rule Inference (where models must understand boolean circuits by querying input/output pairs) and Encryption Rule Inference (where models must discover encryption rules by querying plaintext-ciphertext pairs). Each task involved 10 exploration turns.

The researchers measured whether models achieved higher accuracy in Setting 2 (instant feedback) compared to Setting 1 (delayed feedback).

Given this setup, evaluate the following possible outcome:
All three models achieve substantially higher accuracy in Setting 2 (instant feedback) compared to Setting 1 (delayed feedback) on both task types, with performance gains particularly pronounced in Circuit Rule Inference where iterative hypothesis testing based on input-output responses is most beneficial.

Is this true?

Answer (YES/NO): NO